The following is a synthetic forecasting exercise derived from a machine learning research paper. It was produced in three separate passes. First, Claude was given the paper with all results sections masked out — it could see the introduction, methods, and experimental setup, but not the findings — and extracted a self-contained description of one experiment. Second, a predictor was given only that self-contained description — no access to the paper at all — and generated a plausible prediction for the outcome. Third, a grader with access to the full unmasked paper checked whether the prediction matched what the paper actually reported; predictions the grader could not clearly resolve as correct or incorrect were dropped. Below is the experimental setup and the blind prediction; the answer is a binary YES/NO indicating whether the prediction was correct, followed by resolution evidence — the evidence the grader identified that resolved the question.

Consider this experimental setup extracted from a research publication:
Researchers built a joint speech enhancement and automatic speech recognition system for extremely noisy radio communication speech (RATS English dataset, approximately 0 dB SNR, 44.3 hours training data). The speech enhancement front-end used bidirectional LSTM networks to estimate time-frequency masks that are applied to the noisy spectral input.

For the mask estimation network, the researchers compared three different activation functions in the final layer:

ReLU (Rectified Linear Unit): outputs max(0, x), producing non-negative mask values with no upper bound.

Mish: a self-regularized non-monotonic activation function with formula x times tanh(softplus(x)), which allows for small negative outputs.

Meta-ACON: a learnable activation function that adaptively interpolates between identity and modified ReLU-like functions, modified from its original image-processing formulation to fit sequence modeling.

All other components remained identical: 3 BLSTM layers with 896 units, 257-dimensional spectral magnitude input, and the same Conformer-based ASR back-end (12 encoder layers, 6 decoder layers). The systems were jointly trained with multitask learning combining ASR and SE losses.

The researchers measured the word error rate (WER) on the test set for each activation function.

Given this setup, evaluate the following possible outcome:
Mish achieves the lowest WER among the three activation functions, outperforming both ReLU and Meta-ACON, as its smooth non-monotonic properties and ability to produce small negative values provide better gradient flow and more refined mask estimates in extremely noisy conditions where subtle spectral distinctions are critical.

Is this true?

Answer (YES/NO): NO